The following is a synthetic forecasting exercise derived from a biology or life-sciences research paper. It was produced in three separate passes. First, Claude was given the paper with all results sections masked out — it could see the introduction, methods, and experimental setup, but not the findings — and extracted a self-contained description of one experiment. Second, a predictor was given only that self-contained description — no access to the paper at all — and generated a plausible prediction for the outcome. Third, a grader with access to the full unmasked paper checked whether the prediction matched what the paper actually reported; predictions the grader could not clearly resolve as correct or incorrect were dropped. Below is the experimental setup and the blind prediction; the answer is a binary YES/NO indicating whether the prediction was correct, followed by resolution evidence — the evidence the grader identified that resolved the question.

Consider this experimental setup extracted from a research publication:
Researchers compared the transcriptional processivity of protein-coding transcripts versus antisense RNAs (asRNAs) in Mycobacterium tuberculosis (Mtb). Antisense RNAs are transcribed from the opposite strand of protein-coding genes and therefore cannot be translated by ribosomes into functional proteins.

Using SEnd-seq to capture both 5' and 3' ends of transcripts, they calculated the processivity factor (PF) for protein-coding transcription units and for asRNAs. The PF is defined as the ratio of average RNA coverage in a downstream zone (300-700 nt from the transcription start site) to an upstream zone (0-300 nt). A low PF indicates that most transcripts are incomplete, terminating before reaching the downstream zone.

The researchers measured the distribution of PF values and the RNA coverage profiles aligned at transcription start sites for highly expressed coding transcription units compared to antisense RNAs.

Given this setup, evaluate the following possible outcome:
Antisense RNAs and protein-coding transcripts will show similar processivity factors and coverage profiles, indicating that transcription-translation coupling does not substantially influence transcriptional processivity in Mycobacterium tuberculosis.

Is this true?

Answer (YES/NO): NO